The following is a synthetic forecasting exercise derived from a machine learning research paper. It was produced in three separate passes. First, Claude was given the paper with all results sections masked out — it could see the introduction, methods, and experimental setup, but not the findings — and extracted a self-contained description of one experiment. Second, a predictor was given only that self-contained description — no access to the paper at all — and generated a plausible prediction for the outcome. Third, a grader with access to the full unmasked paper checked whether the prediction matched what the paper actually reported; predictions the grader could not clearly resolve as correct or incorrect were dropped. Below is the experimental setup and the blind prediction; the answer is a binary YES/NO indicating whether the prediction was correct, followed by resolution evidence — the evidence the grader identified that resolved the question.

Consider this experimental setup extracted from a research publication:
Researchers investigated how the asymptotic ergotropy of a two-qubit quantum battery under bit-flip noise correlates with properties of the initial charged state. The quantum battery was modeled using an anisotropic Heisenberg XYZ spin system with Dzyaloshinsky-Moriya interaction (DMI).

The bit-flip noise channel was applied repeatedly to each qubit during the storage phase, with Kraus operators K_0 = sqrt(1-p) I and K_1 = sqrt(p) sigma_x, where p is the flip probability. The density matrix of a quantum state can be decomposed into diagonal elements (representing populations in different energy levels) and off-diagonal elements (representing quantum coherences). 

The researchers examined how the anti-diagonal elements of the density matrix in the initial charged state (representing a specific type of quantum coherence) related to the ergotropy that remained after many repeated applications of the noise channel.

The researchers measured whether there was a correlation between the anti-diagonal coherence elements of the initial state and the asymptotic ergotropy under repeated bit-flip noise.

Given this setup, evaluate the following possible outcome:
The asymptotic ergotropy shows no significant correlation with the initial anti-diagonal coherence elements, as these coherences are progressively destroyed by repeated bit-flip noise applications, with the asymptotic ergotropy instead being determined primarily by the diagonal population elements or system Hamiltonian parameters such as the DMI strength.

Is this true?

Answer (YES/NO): NO